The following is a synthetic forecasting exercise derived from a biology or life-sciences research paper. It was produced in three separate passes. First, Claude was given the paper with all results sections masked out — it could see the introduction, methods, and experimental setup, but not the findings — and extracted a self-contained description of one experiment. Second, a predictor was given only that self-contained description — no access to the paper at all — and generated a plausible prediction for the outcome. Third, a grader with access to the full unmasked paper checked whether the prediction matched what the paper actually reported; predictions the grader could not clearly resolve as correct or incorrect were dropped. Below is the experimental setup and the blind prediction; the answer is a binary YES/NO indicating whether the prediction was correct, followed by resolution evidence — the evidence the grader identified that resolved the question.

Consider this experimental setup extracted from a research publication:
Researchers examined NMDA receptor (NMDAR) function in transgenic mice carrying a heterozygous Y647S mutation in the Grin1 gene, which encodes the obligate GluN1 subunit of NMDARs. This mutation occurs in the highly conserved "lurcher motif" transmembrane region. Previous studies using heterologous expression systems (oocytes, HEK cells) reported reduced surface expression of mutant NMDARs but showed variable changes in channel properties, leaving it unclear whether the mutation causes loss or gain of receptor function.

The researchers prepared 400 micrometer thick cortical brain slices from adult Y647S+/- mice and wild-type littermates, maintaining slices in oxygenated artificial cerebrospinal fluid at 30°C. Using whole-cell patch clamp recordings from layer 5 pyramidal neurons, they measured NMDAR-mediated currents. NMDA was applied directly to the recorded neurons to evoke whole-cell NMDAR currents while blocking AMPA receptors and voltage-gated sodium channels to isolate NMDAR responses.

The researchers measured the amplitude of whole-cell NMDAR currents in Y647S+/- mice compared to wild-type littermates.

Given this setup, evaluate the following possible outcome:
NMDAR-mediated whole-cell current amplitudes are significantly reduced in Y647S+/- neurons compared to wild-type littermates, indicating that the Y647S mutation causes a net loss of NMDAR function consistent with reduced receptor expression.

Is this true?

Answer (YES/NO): NO